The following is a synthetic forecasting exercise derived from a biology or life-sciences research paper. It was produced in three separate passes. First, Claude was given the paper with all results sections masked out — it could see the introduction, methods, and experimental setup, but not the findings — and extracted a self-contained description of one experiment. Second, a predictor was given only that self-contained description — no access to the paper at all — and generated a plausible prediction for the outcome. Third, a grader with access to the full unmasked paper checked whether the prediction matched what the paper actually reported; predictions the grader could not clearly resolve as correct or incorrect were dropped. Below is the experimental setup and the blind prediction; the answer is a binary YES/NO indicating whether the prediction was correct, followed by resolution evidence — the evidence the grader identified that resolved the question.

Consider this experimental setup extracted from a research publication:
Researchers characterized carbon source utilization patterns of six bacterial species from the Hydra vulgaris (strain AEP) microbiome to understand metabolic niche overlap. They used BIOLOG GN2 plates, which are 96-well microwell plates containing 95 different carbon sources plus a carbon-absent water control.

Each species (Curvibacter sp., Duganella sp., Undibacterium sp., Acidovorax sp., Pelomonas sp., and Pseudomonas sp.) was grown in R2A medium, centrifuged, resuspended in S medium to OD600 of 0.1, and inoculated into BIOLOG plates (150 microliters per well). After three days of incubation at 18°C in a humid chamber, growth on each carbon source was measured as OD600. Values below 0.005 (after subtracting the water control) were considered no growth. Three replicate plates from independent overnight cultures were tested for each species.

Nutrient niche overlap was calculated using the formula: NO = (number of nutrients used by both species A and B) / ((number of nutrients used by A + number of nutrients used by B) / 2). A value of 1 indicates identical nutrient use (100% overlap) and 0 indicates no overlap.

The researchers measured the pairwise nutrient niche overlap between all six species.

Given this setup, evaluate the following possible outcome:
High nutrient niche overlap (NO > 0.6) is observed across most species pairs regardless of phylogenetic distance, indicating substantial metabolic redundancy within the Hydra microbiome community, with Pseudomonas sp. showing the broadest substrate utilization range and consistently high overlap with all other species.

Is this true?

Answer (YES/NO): NO